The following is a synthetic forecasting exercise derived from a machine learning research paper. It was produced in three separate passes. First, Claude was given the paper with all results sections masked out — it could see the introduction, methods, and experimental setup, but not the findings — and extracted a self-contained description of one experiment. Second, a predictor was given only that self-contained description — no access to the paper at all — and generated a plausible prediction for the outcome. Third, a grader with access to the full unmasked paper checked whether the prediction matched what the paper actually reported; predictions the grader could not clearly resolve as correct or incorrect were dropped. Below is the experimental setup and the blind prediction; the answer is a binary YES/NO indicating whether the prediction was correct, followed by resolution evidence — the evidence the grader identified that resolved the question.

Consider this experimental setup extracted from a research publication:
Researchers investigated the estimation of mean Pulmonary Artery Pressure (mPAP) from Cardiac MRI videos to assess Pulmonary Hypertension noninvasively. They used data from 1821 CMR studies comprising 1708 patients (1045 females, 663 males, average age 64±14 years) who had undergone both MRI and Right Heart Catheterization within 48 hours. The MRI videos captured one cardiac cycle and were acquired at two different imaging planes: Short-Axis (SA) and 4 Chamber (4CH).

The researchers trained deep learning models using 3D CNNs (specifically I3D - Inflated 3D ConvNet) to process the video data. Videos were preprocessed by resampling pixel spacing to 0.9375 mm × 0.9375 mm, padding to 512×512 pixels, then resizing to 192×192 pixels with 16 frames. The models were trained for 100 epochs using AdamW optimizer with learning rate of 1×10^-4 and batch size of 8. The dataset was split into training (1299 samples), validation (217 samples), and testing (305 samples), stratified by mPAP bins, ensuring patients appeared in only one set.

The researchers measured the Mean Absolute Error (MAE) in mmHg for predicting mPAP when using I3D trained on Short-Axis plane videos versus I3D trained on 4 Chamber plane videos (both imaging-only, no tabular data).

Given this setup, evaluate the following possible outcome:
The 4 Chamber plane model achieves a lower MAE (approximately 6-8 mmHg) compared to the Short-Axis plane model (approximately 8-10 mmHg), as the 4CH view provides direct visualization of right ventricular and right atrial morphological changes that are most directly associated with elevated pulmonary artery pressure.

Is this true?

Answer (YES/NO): NO